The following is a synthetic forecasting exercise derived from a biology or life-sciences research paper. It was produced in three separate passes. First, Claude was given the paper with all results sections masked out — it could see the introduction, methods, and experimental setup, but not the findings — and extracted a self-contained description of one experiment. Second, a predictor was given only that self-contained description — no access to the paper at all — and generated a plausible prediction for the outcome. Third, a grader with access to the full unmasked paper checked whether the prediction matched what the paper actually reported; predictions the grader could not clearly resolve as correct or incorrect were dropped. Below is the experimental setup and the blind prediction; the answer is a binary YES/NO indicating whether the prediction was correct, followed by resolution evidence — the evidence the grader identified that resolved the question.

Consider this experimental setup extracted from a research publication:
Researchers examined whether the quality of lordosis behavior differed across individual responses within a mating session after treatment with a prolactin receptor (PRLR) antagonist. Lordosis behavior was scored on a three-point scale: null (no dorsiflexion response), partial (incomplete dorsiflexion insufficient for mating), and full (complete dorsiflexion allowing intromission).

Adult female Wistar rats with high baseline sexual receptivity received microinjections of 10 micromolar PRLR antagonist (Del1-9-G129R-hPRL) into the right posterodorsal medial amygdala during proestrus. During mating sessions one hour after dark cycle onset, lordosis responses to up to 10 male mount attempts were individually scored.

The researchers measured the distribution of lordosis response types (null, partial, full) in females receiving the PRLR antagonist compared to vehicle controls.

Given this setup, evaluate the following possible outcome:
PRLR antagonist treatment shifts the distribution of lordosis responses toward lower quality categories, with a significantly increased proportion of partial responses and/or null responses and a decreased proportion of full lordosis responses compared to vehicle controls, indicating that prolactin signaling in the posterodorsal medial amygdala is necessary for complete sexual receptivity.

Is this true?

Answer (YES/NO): YES